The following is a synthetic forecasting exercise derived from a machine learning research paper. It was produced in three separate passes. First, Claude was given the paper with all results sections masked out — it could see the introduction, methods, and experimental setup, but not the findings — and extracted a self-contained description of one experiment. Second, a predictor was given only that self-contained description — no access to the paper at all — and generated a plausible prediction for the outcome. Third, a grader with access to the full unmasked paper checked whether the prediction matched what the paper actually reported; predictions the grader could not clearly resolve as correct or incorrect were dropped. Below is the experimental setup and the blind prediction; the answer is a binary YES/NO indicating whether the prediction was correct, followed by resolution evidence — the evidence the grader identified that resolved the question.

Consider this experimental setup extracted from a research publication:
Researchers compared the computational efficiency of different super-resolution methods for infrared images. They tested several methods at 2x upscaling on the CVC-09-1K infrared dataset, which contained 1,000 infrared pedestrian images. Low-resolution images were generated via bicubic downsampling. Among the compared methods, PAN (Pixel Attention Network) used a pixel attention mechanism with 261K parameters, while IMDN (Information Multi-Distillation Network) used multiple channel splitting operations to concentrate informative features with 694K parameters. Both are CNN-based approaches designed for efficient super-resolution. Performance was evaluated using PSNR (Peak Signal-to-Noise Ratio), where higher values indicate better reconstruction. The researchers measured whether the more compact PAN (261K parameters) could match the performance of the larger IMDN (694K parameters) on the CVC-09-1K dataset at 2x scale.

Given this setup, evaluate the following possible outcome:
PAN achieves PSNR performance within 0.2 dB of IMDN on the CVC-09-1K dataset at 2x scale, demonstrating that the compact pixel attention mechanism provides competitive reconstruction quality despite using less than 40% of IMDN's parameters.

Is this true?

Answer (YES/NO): NO